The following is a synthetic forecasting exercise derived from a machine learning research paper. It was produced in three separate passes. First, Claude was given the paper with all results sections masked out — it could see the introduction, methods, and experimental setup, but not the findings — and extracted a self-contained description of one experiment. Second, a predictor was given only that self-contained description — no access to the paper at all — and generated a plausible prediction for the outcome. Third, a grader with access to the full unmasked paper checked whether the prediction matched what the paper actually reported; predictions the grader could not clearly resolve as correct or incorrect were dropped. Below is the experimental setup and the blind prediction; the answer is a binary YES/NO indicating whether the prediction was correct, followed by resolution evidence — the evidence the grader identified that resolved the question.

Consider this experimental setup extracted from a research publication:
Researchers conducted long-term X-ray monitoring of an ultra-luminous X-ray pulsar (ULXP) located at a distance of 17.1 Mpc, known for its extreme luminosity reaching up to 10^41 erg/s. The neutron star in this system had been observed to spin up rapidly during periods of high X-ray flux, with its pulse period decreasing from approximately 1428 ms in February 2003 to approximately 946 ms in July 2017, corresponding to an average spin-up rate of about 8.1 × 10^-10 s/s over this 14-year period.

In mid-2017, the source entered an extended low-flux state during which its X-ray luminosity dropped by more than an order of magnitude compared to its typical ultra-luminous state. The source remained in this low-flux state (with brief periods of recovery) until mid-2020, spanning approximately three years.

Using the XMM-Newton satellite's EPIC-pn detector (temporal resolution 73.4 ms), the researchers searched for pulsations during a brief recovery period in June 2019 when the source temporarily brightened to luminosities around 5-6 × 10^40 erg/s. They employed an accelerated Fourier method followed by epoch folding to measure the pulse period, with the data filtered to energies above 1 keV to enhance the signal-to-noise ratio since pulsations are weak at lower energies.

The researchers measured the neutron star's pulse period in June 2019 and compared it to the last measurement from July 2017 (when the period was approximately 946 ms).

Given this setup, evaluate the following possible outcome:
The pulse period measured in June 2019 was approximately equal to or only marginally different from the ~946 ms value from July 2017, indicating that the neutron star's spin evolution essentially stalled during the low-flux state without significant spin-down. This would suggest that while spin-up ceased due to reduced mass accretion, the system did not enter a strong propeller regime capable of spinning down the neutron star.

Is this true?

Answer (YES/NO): NO